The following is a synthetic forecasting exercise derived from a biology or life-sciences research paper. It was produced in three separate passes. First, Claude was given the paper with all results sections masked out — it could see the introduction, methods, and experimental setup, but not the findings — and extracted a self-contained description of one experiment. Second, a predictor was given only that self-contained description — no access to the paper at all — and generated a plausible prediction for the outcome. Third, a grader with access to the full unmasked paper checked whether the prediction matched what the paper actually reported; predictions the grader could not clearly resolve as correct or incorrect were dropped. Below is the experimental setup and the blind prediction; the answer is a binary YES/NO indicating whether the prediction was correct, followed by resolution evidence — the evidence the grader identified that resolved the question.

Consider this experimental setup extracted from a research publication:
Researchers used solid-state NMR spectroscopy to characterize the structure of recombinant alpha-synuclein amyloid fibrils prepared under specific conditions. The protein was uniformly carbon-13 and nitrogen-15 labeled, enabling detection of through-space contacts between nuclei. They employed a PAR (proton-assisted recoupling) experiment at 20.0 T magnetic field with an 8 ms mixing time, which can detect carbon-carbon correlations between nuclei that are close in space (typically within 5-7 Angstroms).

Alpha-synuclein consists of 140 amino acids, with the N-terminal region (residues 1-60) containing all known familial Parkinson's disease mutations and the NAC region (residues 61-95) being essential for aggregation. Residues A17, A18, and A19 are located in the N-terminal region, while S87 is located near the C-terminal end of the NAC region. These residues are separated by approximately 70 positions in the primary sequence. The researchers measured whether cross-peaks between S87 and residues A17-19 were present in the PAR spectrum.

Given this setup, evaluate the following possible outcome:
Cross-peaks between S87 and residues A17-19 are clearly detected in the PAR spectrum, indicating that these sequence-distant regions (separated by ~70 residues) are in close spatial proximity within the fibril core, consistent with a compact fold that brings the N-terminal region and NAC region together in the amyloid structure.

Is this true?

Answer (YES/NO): YES